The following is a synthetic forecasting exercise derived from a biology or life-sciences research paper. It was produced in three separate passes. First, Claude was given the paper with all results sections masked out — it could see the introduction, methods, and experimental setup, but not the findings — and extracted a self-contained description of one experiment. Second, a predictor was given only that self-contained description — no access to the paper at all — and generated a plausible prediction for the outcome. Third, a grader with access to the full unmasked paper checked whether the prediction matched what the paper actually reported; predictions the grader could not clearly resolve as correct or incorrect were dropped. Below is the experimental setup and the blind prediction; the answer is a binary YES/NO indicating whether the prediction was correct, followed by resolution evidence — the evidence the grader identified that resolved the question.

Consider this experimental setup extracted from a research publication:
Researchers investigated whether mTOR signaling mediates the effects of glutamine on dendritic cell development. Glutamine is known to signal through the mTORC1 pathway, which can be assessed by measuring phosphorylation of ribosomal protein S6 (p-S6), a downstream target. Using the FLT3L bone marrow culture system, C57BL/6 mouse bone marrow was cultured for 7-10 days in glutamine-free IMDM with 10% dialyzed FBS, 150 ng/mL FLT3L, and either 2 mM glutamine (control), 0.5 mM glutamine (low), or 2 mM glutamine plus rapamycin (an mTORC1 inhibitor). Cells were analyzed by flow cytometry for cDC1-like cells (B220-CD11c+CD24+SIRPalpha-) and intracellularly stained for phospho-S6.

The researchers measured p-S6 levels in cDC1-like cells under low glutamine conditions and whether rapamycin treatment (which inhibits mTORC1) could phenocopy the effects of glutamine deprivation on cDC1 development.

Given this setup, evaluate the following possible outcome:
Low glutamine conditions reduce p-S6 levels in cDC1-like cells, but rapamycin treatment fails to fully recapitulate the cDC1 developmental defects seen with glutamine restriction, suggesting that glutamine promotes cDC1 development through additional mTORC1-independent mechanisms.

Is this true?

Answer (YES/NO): NO